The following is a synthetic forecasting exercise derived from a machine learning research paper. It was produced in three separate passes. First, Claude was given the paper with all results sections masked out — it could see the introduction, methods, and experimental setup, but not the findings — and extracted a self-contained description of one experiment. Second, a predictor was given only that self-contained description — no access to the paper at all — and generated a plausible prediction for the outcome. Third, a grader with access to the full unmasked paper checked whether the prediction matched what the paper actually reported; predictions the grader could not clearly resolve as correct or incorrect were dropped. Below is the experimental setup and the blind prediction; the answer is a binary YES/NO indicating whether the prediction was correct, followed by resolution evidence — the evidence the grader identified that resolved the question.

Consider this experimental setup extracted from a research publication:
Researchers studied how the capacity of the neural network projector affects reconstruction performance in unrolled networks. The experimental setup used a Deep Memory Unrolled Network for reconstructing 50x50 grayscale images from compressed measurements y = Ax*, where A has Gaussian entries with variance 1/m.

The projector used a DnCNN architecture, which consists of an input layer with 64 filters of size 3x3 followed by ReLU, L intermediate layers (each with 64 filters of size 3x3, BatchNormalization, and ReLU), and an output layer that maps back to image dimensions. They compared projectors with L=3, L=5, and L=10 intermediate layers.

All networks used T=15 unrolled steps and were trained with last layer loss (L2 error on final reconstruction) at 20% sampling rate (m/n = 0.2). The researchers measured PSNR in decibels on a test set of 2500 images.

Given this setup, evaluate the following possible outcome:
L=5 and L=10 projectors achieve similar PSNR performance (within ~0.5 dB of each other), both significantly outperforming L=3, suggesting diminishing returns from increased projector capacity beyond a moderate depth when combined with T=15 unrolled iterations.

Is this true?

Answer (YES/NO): NO